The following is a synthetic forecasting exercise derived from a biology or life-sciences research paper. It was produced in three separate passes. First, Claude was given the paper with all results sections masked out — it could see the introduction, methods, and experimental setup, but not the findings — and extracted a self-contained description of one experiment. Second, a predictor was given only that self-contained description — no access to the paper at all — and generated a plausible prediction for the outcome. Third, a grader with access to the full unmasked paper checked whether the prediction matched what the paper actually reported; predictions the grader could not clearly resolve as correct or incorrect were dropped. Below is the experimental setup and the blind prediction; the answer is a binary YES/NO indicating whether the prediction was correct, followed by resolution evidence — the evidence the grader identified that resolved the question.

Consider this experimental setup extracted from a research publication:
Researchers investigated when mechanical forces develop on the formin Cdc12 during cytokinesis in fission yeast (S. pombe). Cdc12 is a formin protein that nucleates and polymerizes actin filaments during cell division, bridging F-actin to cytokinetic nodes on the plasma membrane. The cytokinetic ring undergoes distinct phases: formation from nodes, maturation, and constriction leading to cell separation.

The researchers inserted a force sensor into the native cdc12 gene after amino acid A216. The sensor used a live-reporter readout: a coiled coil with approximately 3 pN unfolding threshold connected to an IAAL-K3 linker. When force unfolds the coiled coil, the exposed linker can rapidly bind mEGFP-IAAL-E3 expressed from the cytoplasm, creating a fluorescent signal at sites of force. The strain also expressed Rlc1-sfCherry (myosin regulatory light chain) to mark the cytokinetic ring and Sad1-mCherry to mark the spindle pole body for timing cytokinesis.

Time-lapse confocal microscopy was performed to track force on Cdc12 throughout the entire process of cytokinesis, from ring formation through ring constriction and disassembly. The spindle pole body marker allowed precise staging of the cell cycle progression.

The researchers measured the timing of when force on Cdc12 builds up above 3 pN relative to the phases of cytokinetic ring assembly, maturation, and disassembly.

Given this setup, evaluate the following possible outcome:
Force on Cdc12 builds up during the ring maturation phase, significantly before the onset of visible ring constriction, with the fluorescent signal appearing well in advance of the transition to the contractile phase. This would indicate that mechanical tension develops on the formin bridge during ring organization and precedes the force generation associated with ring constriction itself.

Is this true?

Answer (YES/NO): YES